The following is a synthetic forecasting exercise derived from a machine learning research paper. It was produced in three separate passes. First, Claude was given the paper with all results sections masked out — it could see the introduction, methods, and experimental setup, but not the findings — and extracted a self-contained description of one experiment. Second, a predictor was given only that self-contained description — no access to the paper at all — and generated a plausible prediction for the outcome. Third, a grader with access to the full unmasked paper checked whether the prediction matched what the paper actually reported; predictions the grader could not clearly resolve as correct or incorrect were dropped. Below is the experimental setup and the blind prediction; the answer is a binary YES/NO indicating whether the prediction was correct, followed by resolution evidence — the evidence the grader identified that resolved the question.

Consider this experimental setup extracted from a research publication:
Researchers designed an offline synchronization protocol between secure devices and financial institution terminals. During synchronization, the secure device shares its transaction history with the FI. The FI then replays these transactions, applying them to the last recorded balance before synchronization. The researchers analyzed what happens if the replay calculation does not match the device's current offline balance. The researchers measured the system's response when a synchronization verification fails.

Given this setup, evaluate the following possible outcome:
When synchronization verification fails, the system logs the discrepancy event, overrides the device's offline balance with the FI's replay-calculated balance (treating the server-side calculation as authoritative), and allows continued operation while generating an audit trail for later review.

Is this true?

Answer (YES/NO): NO